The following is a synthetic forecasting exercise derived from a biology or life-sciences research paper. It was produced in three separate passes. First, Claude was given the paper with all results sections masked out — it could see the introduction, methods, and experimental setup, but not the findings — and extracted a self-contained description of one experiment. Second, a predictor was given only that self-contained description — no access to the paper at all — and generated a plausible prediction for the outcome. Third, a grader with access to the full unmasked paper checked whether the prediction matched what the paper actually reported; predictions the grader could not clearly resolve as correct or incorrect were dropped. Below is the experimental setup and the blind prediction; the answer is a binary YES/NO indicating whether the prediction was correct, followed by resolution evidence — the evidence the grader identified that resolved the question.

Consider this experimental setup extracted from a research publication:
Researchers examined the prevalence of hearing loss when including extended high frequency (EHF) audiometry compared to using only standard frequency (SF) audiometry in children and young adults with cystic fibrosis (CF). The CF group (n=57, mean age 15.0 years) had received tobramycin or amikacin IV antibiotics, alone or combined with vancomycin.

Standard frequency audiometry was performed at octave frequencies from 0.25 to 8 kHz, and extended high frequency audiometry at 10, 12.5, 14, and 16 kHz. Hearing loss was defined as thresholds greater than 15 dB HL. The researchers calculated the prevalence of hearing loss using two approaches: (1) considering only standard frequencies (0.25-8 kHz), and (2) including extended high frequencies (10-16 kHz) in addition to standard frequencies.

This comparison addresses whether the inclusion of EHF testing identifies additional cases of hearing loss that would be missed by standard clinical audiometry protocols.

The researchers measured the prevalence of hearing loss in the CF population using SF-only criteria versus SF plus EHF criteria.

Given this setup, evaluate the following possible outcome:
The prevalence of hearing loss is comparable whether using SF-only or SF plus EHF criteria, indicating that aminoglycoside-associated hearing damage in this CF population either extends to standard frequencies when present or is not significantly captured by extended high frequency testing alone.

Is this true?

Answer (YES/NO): NO